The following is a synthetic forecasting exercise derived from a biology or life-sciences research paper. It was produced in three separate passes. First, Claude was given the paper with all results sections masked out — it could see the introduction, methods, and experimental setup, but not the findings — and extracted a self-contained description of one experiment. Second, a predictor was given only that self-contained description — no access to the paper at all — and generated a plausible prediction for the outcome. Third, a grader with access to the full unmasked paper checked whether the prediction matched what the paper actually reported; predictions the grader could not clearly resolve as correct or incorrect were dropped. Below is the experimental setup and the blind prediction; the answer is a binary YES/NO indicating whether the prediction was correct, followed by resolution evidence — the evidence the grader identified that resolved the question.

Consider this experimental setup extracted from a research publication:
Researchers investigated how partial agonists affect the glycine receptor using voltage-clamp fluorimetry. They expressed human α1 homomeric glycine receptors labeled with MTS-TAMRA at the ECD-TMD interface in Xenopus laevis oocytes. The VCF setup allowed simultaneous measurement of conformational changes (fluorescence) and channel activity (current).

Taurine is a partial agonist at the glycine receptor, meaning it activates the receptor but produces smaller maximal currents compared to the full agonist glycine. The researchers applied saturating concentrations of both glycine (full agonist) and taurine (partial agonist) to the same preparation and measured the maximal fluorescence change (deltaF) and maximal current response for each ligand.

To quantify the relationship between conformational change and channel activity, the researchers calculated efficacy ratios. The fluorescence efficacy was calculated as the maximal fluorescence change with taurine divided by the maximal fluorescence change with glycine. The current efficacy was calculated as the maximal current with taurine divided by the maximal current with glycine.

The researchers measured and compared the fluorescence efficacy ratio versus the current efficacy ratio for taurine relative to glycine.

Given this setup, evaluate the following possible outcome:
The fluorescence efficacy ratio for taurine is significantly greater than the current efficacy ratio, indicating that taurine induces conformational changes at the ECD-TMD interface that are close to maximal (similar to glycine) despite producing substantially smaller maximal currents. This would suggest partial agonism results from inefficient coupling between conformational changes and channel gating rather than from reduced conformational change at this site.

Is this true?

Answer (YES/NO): YES